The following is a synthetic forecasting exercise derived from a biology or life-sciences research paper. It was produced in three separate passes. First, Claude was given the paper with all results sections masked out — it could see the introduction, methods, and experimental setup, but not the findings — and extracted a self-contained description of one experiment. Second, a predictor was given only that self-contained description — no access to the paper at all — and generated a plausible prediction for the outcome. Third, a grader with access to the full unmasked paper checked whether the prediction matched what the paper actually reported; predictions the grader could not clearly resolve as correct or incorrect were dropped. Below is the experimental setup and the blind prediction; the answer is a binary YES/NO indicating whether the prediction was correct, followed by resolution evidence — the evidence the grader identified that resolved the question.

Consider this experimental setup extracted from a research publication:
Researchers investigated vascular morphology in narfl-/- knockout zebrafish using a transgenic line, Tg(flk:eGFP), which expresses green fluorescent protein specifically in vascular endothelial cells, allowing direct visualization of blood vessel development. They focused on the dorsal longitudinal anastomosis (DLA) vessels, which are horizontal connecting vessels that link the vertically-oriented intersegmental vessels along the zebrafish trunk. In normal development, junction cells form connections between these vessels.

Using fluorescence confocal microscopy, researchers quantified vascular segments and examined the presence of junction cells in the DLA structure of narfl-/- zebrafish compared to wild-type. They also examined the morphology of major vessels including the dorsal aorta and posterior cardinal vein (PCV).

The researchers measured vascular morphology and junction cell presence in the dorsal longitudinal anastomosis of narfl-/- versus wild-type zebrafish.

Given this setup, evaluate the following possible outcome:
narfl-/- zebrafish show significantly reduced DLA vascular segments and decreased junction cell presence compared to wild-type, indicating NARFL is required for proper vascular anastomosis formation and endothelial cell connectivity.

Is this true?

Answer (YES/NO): YES